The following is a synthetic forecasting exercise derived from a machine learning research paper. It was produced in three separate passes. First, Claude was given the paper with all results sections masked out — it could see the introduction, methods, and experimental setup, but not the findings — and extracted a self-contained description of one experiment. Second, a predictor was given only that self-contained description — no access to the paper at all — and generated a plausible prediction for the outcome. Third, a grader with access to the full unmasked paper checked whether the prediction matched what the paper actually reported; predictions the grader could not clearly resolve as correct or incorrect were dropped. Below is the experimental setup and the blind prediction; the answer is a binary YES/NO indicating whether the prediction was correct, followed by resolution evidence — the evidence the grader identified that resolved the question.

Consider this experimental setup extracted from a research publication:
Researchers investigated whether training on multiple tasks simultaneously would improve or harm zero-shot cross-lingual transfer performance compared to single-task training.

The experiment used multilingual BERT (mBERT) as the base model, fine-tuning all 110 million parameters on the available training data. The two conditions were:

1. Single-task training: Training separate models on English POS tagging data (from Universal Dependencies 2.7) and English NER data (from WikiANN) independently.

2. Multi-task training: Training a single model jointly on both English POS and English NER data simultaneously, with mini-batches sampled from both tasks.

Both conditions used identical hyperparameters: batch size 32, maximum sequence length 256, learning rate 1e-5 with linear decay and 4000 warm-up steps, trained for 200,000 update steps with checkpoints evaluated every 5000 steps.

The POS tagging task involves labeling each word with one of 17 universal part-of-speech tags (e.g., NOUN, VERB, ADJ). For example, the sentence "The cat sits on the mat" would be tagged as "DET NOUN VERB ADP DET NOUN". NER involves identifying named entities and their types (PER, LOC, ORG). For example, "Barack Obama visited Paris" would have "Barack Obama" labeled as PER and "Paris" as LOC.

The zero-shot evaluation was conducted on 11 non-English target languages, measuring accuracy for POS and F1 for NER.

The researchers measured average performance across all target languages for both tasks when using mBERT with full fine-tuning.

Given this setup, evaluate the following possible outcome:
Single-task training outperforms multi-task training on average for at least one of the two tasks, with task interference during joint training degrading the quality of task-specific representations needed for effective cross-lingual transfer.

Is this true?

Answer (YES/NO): YES